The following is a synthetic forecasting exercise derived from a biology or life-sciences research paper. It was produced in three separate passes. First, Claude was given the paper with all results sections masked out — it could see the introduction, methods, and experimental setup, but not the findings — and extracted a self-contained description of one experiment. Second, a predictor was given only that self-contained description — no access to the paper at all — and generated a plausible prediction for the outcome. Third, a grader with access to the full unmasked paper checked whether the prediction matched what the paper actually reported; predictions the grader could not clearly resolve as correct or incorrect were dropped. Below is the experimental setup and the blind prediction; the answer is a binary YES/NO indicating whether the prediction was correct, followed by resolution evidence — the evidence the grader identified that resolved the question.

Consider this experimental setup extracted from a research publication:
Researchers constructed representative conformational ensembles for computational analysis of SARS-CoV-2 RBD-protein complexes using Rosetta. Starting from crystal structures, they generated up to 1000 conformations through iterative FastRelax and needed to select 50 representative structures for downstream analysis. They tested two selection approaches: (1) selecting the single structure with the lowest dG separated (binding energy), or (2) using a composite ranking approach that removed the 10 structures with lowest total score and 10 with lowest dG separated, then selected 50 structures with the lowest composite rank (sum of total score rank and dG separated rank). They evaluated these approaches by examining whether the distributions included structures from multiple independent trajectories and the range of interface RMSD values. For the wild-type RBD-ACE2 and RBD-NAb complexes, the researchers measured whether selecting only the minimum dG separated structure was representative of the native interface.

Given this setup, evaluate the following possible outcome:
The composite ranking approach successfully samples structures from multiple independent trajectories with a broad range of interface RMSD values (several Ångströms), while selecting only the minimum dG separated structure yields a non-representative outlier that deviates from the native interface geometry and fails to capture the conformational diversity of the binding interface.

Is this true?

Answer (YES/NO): NO